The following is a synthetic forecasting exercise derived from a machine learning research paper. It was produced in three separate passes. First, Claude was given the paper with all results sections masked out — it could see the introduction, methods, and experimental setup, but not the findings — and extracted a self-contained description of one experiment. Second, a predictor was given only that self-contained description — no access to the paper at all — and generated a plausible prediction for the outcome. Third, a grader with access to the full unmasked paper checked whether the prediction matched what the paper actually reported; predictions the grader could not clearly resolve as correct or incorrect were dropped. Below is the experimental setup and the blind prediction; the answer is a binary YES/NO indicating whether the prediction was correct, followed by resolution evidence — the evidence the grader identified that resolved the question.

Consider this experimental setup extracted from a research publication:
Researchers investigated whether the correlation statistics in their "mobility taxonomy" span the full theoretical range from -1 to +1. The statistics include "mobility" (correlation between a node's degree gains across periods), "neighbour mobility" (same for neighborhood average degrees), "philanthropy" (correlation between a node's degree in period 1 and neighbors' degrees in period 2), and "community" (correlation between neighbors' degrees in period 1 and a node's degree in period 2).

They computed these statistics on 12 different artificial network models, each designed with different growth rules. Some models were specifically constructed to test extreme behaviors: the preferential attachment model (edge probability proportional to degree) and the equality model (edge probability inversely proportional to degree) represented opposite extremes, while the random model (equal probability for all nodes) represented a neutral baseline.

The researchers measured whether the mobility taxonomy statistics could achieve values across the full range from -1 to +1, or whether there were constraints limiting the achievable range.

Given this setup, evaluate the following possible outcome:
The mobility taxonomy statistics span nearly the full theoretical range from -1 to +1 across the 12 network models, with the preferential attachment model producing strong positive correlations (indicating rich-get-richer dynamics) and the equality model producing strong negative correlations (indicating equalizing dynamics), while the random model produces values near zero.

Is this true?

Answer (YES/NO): NO